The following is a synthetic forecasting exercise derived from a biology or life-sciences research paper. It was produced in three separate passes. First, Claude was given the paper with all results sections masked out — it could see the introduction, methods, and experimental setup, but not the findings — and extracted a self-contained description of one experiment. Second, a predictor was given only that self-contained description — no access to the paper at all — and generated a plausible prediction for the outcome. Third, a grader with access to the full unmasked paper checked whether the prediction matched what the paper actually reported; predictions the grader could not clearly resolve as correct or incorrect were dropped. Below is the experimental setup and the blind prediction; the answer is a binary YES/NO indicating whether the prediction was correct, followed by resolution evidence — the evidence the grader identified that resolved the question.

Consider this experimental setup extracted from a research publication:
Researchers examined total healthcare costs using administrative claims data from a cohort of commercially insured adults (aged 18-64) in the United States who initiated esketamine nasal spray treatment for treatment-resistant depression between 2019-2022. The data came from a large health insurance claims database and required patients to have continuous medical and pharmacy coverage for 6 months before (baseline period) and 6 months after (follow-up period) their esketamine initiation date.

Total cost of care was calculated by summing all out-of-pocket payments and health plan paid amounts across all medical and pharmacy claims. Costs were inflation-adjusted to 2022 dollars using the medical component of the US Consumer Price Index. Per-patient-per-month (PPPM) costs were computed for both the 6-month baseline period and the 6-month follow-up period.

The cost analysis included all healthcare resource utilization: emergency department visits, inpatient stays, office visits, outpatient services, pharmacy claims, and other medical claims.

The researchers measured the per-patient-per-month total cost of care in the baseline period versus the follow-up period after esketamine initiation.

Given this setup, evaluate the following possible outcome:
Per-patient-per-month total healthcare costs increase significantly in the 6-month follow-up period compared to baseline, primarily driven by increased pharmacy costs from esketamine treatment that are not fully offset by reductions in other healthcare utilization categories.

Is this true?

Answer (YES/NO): YES